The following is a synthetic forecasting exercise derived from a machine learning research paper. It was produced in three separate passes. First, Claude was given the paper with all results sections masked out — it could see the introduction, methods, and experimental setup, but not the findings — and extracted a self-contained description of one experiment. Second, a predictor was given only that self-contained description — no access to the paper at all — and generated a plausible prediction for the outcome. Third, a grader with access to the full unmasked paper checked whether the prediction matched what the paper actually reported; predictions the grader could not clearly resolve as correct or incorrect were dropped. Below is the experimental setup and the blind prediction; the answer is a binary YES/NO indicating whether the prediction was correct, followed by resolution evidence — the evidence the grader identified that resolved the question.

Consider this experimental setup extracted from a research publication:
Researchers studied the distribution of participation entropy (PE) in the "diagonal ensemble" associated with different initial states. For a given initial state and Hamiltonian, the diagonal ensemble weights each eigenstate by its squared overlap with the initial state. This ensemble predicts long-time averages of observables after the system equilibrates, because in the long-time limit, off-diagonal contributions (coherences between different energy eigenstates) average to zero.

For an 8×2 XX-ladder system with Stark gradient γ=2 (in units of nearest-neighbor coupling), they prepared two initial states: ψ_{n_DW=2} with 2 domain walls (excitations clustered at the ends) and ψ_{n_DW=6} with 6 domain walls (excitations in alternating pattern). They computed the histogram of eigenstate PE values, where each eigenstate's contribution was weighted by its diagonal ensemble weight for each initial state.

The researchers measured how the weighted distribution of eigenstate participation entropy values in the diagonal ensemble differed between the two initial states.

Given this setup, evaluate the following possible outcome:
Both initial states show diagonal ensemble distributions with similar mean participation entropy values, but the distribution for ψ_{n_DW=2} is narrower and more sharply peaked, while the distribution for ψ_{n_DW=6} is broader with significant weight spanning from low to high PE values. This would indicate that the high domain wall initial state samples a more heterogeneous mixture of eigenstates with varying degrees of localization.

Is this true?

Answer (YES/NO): NO